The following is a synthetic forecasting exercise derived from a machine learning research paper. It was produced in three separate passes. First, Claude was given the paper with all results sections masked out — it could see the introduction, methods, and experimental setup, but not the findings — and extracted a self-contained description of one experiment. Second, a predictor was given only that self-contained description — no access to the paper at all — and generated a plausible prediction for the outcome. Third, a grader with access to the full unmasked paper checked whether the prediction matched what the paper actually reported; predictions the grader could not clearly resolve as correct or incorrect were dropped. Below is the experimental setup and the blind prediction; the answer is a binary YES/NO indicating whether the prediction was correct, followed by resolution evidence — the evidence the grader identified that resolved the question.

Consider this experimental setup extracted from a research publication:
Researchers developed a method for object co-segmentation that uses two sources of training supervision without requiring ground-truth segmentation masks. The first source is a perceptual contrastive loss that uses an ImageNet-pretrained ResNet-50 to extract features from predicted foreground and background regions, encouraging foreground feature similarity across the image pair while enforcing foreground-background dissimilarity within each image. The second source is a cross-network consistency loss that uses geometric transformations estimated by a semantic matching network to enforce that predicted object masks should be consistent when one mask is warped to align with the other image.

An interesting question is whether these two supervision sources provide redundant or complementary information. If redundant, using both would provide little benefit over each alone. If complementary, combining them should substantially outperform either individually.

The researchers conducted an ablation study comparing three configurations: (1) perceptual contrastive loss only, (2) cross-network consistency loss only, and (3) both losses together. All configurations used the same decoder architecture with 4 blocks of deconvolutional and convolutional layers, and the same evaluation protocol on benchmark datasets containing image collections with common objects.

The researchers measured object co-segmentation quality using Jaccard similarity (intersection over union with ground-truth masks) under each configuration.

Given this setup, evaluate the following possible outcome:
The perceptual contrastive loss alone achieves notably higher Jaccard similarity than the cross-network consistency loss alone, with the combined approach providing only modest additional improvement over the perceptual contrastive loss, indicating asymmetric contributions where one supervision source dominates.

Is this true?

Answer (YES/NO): YES